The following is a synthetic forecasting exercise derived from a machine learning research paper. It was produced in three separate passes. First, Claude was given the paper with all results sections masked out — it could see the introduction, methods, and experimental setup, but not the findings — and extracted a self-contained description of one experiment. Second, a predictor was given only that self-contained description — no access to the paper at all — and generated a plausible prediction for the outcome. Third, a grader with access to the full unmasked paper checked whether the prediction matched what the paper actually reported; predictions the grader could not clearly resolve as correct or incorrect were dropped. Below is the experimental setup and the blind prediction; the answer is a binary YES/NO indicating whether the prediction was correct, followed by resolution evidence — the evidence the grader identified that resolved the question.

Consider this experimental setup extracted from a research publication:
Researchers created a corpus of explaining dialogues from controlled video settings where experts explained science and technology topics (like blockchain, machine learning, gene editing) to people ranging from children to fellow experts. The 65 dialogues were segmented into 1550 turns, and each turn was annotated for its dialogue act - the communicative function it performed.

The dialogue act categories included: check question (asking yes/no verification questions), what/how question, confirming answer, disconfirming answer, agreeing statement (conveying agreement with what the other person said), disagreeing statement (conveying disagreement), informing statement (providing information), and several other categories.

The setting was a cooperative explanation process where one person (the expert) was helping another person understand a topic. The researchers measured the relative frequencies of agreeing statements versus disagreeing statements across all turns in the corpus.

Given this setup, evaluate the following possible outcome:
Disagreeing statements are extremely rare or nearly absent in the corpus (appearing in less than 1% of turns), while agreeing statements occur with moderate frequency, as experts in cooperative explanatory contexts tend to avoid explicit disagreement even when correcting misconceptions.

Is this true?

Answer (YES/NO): YES